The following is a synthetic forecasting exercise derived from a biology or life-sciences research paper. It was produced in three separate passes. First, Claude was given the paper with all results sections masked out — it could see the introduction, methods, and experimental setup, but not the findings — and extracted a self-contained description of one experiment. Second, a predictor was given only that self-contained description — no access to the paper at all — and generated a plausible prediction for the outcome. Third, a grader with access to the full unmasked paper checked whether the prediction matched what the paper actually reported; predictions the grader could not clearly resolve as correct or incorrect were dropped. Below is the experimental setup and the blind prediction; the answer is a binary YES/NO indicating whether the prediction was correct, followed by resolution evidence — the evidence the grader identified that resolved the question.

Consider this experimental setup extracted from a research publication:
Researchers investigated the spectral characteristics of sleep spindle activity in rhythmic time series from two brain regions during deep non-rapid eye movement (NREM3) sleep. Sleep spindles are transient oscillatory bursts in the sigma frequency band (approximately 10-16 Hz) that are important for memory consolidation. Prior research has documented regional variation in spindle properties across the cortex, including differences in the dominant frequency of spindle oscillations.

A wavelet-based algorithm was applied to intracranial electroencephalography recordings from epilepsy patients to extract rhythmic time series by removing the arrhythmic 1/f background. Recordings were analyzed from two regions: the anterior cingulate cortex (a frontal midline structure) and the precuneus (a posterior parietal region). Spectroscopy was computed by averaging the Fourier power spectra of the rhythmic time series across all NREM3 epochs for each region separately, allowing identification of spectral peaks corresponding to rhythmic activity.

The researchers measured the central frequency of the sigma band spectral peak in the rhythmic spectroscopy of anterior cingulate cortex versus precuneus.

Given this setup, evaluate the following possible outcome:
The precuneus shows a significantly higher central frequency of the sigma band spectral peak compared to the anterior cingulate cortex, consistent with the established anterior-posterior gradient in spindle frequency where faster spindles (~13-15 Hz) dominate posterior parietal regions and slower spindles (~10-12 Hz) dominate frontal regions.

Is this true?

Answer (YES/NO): NO